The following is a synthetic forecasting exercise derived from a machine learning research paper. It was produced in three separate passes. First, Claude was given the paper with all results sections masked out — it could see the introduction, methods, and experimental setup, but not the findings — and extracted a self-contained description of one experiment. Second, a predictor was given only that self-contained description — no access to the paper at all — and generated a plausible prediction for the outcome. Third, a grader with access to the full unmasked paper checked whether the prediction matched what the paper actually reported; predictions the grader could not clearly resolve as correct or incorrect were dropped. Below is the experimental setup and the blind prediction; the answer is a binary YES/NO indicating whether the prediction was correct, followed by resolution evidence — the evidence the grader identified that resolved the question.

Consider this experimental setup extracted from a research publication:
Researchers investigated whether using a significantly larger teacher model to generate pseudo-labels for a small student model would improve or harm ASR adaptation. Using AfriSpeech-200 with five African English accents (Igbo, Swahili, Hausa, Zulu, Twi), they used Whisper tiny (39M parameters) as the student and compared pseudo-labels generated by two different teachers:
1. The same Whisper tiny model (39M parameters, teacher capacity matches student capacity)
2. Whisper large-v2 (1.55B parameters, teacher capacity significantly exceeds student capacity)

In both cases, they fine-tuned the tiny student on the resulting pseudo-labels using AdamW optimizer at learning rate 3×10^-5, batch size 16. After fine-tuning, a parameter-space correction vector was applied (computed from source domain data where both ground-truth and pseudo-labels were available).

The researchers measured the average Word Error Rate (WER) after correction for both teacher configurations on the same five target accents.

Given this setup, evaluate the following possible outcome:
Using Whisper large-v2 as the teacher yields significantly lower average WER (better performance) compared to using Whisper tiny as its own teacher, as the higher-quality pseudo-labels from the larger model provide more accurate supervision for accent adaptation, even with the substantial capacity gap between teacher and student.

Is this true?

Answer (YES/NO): YES